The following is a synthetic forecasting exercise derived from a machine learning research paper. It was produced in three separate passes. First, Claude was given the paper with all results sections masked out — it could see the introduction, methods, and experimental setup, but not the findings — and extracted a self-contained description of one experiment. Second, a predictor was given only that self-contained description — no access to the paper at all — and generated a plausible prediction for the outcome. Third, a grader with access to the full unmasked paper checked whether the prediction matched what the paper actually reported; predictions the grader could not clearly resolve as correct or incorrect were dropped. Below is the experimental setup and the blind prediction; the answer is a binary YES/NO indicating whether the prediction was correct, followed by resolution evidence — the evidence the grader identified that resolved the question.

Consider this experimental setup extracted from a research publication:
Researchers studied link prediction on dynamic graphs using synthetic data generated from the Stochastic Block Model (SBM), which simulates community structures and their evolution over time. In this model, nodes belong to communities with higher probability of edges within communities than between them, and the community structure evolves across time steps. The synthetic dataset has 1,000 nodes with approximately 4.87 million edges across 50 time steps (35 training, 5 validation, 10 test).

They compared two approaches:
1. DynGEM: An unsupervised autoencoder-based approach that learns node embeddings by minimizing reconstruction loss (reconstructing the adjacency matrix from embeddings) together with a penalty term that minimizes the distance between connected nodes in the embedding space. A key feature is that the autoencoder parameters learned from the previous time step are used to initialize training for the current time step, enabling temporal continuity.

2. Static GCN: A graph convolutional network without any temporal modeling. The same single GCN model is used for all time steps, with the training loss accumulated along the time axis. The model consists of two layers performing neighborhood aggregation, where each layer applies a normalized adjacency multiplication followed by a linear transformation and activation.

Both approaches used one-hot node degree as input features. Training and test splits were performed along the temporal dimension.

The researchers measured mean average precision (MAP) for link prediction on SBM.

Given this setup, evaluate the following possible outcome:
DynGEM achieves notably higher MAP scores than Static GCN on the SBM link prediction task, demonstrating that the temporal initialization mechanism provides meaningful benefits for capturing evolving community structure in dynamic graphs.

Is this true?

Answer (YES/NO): NO